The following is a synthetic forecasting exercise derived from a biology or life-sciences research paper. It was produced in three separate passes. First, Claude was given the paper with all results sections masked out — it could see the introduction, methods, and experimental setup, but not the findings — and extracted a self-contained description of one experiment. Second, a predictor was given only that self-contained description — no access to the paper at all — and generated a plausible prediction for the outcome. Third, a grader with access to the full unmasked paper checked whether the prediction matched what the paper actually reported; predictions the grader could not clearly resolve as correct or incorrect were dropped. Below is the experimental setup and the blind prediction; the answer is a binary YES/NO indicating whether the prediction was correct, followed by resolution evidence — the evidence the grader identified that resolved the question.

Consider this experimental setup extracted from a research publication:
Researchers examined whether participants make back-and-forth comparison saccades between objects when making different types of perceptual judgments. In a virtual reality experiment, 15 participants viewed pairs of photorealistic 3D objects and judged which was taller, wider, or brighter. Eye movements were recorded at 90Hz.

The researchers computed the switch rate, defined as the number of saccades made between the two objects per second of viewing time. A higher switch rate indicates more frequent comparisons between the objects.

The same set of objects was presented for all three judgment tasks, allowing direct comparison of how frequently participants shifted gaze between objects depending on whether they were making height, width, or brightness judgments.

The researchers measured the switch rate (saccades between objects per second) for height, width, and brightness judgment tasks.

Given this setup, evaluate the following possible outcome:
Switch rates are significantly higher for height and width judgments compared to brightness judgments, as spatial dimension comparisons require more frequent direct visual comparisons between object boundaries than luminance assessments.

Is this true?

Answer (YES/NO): YES